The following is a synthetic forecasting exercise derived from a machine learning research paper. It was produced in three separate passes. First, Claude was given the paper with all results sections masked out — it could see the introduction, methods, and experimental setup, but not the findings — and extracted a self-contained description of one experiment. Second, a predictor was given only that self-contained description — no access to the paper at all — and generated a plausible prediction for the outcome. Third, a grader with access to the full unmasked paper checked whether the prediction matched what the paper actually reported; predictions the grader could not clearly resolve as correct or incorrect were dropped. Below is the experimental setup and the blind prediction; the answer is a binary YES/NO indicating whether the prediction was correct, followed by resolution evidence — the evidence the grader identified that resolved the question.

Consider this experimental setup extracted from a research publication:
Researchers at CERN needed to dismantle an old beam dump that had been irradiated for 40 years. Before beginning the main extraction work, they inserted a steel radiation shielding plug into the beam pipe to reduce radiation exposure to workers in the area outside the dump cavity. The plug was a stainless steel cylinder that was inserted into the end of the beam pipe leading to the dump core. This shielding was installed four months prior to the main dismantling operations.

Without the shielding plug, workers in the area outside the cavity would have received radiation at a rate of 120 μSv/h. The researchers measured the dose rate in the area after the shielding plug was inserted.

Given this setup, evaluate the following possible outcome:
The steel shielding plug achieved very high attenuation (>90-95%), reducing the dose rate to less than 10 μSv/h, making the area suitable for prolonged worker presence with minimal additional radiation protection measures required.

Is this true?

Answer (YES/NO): NO